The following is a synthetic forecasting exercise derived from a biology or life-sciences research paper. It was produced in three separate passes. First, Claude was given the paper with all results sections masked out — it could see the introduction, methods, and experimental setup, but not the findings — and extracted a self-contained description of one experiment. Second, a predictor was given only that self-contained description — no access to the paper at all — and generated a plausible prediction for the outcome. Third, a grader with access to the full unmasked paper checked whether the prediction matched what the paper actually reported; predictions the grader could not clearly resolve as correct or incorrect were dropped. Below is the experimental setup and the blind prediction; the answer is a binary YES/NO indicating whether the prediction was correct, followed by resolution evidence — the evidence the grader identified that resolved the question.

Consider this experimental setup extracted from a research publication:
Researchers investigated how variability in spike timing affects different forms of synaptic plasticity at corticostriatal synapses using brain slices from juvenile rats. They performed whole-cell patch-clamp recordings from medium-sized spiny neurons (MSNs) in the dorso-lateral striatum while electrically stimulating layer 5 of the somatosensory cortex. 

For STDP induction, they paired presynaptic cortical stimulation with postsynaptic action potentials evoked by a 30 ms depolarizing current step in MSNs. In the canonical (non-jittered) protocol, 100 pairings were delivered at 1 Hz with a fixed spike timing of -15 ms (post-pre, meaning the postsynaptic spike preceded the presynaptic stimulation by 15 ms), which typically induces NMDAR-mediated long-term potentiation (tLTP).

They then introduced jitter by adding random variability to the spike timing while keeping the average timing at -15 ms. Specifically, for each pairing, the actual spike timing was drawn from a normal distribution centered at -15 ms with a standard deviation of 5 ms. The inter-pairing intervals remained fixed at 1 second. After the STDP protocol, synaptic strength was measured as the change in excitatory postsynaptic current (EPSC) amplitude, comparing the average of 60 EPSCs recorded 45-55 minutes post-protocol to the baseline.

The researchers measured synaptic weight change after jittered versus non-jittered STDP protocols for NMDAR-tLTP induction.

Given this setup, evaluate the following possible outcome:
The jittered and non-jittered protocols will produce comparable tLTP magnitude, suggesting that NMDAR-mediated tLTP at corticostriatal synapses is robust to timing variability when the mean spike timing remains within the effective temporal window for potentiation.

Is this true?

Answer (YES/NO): NO